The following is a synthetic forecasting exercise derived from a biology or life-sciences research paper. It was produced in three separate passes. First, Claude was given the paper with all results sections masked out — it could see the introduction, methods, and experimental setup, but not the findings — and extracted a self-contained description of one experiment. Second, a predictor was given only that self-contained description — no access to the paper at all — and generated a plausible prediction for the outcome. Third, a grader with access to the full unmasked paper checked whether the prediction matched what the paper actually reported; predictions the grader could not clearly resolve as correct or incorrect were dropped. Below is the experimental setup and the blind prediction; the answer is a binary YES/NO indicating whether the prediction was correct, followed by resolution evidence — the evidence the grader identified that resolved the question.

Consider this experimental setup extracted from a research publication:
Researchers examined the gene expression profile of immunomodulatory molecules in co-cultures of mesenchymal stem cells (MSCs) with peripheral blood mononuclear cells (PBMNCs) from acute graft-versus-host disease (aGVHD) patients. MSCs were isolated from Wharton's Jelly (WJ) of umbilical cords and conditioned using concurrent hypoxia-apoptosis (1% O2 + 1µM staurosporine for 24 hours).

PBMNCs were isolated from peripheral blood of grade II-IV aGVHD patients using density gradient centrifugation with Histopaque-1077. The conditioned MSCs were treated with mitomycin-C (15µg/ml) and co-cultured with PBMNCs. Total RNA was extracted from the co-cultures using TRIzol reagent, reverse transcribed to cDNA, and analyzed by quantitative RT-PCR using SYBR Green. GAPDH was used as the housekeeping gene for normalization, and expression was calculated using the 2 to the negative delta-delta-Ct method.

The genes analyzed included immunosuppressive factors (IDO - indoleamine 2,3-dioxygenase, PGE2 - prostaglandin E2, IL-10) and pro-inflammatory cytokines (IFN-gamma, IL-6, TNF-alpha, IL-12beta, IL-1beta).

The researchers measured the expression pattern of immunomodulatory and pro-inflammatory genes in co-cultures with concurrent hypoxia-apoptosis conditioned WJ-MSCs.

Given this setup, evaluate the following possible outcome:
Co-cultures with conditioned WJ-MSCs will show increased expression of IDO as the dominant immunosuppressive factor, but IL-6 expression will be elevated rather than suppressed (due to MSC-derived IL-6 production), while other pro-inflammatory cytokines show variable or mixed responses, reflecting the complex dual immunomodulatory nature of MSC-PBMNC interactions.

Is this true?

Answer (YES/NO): NO